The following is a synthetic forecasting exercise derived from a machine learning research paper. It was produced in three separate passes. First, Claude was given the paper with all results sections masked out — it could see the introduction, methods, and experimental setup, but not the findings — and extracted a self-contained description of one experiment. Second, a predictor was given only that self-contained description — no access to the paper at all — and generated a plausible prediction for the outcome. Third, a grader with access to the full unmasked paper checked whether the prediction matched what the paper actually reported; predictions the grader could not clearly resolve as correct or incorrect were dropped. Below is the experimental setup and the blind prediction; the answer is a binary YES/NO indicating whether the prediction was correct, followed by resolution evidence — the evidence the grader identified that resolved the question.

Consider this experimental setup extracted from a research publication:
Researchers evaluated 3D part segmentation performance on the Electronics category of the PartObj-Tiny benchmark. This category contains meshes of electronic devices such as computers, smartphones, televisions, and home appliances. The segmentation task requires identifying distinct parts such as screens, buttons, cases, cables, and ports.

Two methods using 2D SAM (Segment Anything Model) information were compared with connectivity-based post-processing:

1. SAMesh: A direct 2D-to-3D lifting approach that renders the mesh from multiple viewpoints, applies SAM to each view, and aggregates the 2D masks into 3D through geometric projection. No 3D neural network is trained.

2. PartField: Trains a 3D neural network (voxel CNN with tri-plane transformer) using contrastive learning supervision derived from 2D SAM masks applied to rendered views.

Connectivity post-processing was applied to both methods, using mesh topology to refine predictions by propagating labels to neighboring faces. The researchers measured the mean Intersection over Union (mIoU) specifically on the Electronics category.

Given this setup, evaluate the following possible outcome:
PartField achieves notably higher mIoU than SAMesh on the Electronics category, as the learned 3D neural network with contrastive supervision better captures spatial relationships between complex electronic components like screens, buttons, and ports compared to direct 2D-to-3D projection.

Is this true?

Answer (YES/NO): YES